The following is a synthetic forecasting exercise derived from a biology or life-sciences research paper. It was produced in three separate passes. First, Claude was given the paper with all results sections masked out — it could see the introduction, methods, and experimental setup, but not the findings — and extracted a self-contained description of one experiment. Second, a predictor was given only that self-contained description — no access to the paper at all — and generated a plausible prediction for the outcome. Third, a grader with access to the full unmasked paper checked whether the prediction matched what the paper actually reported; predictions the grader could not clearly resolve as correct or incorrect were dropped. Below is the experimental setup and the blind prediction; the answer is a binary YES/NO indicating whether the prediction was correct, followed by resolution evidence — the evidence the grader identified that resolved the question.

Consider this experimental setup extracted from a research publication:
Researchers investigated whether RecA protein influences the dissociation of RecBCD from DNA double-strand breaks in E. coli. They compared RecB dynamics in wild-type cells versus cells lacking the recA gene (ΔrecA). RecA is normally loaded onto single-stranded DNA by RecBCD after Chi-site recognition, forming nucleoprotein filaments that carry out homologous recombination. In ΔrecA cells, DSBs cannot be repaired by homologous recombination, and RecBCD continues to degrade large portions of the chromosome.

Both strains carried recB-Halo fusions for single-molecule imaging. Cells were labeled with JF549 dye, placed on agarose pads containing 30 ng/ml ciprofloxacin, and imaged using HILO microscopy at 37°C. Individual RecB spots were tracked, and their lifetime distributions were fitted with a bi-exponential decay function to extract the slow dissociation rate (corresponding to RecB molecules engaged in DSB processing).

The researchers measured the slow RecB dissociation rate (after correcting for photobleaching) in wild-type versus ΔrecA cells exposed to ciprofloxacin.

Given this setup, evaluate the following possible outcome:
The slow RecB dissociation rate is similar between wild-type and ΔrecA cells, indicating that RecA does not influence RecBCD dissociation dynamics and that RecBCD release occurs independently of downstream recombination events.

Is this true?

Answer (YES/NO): YES